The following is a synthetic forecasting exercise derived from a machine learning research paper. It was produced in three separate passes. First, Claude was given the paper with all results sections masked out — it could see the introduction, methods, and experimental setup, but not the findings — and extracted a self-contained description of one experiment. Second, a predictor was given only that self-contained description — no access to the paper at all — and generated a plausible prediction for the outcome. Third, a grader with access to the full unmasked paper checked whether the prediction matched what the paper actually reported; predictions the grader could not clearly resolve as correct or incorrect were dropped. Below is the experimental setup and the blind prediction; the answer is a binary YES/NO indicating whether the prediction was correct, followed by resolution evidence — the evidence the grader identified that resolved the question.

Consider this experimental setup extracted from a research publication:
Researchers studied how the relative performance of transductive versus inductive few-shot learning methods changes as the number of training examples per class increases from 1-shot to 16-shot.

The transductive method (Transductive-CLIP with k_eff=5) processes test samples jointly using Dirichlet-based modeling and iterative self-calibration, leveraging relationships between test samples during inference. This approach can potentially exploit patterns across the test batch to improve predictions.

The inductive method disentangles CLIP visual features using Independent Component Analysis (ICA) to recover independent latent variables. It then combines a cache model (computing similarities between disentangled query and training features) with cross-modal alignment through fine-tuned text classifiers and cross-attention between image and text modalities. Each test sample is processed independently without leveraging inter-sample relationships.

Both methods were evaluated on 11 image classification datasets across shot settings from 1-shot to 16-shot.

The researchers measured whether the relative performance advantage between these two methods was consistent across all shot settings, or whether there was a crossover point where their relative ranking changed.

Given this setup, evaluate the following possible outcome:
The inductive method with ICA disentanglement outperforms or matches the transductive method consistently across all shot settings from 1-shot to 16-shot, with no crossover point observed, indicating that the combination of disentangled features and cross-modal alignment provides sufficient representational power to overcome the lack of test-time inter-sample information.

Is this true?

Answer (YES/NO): NO